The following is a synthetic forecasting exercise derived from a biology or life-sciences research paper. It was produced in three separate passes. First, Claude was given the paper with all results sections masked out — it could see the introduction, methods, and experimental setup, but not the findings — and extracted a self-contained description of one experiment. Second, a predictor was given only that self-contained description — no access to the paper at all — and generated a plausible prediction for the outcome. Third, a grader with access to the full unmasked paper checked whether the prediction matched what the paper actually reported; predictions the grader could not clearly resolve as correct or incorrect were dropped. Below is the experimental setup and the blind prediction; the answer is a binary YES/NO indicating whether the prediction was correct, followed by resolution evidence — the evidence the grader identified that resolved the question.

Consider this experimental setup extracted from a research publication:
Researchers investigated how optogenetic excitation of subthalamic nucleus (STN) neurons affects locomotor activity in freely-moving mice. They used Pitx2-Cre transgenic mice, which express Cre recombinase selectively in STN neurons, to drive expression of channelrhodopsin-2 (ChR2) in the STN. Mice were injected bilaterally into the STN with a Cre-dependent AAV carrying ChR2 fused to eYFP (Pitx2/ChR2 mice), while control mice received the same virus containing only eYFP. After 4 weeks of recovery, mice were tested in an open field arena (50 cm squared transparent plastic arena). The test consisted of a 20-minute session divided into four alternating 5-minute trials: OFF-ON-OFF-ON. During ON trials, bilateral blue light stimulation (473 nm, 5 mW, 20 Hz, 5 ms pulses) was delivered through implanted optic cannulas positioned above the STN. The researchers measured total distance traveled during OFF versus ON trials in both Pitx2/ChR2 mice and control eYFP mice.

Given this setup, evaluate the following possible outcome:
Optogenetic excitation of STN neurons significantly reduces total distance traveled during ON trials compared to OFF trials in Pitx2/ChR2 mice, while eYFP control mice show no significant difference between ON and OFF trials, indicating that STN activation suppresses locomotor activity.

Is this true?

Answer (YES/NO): YES